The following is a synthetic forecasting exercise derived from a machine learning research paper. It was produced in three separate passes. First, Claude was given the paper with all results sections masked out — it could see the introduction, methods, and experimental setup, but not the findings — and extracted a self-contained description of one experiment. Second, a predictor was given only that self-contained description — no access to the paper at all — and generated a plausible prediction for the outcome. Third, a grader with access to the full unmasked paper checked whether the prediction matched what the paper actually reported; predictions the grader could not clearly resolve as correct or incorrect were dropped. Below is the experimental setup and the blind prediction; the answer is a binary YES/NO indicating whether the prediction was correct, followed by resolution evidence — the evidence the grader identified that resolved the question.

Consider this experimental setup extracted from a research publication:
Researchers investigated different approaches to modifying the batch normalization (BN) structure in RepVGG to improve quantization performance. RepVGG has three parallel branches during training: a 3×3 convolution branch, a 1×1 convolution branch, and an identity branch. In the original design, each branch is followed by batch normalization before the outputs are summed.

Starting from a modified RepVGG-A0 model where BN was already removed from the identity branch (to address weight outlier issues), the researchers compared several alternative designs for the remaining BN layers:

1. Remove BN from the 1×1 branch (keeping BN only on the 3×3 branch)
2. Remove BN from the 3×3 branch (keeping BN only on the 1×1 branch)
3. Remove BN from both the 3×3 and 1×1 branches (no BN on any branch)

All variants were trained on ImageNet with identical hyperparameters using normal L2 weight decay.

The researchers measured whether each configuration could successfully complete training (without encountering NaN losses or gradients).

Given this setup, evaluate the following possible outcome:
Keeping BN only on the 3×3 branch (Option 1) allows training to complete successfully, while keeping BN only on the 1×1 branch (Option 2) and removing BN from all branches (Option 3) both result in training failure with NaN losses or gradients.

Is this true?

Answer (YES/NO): YES